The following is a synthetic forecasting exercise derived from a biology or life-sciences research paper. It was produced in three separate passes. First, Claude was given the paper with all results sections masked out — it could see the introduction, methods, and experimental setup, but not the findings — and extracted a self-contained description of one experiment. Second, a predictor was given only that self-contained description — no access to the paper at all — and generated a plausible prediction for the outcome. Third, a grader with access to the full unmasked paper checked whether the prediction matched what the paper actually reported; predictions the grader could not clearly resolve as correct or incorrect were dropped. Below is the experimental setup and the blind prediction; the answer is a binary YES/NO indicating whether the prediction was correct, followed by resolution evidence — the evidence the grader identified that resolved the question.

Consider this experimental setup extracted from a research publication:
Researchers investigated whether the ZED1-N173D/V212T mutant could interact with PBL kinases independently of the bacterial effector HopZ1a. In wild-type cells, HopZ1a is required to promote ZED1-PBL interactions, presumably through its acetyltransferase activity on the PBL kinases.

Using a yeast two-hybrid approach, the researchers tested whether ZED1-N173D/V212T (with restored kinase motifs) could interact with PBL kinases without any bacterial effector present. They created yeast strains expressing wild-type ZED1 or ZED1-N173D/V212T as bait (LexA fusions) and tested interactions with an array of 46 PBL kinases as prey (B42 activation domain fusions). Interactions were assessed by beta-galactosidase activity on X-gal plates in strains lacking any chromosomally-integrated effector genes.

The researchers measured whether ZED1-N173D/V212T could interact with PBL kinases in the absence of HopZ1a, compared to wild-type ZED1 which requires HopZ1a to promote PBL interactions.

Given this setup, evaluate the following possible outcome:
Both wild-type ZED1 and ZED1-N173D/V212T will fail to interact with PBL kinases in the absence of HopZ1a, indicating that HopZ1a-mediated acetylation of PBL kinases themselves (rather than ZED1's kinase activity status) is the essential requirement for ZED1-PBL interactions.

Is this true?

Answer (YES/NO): NO